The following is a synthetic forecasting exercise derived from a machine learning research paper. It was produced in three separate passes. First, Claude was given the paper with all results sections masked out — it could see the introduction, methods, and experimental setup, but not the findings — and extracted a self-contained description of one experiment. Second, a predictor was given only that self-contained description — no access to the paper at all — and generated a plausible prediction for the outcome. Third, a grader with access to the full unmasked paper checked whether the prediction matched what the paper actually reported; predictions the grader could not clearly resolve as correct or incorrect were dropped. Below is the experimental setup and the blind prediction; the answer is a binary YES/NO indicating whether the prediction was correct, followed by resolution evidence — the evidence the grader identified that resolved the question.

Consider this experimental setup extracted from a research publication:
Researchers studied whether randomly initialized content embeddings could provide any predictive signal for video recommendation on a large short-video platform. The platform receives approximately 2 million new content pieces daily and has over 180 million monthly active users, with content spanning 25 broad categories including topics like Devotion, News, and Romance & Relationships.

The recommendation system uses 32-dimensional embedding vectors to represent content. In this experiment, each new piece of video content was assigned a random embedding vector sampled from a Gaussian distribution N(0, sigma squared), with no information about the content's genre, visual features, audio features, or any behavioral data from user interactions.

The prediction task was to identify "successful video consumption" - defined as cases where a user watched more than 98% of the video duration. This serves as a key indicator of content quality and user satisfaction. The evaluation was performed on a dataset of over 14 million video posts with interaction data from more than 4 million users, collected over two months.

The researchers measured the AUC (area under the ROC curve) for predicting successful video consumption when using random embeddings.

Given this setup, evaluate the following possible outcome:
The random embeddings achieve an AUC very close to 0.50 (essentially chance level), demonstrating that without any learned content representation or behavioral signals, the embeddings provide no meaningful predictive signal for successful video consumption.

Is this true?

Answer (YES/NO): YES